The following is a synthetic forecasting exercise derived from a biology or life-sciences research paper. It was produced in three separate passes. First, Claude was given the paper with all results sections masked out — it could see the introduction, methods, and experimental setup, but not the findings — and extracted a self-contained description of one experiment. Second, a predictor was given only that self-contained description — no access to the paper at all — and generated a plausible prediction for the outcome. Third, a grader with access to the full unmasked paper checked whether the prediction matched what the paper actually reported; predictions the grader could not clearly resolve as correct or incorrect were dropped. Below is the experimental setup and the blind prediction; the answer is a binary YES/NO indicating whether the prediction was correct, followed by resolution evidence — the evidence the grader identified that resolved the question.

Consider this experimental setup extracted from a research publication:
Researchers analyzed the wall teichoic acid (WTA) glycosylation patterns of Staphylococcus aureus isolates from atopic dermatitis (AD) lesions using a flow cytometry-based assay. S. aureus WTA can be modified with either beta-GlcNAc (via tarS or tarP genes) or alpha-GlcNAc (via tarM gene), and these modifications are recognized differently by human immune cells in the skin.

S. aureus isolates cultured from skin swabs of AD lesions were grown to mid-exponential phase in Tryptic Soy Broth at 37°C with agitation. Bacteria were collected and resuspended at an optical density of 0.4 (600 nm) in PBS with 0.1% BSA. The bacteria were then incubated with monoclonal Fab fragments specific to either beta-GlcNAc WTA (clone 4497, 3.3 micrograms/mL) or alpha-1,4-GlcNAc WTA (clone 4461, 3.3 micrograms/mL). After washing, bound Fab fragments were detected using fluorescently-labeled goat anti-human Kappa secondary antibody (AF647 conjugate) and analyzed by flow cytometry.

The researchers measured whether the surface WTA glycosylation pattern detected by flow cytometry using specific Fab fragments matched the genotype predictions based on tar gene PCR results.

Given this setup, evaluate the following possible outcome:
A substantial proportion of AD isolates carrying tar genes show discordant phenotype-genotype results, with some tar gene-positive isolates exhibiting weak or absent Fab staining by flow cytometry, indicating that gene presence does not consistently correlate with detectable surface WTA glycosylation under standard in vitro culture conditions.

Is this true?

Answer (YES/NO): NO